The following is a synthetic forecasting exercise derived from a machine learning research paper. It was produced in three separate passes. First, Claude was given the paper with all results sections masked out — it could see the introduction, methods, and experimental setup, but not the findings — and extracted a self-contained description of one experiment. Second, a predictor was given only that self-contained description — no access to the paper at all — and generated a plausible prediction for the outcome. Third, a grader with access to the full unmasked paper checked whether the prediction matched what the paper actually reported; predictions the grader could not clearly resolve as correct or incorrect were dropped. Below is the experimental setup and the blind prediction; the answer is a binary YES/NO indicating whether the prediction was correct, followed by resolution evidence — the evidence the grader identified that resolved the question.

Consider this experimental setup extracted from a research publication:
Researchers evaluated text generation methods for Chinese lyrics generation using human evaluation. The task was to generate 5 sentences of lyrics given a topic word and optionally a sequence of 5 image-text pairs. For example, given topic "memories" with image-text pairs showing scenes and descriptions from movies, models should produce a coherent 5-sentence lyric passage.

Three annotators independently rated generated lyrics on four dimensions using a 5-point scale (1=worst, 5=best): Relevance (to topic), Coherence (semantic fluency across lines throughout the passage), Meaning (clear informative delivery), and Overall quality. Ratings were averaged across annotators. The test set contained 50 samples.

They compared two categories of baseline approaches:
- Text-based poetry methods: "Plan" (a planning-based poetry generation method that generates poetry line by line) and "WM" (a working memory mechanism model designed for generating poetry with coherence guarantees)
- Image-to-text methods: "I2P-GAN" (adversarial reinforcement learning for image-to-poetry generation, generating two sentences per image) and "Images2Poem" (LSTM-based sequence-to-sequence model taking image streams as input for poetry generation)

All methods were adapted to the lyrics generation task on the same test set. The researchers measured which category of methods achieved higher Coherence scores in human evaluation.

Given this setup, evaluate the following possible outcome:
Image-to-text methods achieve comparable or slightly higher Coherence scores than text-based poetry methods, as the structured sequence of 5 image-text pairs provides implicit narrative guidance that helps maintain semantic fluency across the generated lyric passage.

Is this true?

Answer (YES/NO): NO